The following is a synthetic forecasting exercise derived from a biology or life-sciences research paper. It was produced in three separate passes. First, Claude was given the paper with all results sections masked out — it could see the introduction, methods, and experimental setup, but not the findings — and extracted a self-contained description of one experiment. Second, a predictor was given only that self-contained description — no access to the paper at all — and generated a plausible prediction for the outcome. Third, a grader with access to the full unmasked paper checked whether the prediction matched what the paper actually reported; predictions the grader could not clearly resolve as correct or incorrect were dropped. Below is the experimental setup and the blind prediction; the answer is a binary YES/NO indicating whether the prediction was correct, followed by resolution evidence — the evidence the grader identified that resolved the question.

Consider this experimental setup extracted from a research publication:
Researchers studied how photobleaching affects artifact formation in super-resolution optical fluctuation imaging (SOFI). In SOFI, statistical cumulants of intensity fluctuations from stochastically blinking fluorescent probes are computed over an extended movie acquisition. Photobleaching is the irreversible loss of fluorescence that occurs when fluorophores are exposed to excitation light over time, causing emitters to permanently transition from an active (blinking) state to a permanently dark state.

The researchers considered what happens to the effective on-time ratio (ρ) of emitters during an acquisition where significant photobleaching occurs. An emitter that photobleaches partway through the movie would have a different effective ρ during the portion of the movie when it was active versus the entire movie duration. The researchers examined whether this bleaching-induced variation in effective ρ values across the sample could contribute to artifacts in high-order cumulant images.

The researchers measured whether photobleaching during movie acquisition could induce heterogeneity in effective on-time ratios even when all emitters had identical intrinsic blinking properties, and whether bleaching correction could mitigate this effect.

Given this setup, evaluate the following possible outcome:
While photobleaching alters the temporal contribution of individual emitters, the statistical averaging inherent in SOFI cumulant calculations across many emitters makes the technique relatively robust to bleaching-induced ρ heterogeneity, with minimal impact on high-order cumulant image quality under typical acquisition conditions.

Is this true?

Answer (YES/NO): NO